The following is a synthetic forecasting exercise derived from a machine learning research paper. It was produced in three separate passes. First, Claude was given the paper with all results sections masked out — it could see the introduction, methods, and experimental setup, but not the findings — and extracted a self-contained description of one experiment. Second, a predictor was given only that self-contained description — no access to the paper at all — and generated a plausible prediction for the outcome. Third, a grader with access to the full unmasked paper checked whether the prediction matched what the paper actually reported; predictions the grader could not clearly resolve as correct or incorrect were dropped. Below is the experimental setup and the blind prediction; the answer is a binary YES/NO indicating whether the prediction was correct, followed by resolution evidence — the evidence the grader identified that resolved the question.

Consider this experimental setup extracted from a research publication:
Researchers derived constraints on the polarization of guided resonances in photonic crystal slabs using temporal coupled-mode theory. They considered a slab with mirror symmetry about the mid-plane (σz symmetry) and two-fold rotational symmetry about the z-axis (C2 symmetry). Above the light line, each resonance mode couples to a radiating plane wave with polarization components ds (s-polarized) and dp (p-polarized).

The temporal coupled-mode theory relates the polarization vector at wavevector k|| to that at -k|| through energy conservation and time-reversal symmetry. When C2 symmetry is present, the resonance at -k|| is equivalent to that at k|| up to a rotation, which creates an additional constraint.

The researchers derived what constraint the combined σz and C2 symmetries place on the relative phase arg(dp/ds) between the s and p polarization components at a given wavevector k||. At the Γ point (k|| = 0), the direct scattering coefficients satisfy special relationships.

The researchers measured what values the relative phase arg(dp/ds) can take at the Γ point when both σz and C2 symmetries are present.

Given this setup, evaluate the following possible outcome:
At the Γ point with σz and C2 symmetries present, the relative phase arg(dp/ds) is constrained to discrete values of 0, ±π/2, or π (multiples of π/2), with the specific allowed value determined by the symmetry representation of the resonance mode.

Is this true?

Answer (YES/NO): NO